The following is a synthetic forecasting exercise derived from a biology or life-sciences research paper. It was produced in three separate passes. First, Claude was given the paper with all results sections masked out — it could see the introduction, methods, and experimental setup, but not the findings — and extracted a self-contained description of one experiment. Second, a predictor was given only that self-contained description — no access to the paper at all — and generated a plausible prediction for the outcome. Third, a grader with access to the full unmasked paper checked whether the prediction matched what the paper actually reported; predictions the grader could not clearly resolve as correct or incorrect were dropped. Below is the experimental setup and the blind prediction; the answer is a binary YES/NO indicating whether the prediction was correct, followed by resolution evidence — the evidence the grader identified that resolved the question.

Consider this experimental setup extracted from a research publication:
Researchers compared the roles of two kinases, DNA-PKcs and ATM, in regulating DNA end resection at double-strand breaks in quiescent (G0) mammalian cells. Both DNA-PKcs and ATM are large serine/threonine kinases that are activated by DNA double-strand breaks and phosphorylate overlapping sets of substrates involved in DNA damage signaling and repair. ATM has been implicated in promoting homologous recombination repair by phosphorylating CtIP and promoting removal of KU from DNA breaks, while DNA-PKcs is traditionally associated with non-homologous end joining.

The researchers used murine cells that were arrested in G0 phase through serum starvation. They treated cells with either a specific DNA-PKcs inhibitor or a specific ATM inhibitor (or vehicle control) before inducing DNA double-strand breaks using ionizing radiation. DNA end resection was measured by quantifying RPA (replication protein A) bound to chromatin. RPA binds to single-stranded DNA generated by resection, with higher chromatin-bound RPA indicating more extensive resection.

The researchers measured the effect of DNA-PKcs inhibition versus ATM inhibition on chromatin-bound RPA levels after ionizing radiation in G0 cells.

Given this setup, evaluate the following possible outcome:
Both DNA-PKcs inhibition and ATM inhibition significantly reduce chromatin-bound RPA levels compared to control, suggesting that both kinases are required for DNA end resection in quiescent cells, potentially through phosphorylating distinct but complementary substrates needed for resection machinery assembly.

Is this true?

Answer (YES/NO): NO